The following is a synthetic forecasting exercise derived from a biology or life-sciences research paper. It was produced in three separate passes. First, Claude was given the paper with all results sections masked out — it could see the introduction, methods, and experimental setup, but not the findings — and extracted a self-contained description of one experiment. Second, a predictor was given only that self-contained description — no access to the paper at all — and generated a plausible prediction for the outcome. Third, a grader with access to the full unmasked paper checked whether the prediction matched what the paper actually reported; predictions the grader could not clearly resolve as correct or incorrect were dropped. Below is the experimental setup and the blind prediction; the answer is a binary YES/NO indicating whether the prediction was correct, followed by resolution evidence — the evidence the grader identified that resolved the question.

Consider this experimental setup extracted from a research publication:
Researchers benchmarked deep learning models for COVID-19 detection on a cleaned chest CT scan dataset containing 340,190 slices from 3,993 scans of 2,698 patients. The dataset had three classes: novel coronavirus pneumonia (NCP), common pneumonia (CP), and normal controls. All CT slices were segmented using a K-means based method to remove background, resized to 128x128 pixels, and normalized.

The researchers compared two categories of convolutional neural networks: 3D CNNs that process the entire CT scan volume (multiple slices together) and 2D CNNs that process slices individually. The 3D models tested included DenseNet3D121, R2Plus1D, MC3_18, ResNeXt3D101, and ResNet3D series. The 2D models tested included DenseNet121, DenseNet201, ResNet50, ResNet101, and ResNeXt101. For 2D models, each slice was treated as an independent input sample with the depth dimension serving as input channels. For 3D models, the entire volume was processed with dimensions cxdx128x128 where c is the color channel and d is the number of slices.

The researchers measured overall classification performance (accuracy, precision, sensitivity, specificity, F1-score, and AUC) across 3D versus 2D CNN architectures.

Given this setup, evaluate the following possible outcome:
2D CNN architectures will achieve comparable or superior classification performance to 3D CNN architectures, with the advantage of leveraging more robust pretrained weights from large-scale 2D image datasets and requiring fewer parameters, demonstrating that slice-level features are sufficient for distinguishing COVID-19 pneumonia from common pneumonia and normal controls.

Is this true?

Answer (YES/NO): NO